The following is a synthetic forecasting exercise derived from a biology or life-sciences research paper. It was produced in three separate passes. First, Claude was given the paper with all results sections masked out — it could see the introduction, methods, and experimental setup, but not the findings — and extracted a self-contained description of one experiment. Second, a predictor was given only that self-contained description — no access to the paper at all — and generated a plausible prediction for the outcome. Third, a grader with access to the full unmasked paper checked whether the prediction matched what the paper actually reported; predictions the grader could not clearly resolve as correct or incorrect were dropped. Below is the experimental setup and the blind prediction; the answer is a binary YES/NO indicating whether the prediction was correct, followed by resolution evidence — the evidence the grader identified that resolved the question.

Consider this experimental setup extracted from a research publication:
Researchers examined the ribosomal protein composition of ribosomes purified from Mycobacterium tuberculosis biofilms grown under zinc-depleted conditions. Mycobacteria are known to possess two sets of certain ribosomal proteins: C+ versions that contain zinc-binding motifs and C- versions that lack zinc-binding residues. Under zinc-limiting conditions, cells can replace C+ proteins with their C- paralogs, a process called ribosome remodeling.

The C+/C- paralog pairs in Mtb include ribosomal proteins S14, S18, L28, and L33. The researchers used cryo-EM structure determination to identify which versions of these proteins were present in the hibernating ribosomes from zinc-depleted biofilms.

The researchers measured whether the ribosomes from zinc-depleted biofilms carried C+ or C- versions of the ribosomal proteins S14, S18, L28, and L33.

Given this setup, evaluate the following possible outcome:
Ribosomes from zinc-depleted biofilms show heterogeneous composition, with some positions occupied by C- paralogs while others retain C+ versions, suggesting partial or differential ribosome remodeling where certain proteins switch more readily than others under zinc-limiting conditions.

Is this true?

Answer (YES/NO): NO